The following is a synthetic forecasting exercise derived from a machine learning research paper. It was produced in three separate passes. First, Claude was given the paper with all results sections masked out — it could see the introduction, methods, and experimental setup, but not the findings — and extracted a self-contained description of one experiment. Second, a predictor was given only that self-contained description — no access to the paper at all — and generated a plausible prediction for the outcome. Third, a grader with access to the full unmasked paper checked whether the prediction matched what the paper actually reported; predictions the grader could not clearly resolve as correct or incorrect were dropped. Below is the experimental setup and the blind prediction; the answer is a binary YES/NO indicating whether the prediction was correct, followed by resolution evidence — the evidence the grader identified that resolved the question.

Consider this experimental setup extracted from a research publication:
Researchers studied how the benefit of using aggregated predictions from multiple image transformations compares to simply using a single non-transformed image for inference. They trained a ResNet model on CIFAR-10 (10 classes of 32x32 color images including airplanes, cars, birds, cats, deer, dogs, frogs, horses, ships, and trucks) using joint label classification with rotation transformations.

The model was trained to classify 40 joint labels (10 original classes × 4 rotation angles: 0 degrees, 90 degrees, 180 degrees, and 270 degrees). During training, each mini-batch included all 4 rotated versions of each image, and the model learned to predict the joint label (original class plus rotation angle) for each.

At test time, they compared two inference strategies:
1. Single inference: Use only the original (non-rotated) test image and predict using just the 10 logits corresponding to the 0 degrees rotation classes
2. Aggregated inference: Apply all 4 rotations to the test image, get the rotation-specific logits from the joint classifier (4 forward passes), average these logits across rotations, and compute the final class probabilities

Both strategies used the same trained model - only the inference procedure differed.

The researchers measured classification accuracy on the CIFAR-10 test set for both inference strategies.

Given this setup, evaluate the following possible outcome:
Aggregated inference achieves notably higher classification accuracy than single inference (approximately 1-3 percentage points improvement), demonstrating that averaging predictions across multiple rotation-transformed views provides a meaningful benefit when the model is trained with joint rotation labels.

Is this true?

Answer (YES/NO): YES